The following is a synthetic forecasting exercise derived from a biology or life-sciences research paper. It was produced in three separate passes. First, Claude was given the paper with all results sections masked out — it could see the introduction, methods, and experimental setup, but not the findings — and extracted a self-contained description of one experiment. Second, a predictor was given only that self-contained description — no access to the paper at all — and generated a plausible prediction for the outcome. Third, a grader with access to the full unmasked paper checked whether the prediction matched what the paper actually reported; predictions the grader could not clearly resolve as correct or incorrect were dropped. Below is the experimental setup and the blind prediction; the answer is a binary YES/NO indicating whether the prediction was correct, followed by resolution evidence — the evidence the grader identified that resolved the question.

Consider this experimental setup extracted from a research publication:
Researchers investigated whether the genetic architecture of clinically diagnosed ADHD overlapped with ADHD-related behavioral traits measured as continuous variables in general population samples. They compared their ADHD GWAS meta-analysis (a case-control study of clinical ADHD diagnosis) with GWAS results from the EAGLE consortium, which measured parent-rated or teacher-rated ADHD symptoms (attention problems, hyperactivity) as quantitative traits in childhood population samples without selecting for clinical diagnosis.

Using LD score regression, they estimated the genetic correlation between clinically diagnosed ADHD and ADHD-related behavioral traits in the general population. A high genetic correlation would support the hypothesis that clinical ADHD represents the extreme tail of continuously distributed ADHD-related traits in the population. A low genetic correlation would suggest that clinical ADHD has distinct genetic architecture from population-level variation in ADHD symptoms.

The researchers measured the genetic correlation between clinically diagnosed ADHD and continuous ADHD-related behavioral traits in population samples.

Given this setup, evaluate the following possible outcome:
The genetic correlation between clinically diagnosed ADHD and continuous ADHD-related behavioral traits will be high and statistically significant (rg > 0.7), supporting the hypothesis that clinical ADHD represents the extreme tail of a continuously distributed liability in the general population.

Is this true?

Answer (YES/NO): YES